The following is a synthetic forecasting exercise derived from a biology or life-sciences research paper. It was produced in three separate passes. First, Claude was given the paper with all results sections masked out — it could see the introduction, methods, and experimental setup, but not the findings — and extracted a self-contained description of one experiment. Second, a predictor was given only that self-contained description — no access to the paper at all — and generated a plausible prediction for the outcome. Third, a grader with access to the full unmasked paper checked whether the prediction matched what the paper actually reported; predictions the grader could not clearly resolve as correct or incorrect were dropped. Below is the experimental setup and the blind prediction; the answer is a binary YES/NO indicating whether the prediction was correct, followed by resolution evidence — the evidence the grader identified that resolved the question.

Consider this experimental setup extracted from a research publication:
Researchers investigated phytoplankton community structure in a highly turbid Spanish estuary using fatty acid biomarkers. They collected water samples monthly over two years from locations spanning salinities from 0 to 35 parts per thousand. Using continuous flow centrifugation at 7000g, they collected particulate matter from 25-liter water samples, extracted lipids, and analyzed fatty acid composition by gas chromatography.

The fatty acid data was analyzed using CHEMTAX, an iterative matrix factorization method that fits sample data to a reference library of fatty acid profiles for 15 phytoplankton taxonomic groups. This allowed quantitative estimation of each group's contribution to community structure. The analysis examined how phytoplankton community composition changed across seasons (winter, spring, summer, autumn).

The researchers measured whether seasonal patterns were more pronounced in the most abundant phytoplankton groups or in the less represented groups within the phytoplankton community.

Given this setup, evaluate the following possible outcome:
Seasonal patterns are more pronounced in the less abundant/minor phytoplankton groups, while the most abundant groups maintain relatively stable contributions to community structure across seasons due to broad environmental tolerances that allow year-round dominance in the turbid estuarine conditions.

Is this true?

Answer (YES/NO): YES